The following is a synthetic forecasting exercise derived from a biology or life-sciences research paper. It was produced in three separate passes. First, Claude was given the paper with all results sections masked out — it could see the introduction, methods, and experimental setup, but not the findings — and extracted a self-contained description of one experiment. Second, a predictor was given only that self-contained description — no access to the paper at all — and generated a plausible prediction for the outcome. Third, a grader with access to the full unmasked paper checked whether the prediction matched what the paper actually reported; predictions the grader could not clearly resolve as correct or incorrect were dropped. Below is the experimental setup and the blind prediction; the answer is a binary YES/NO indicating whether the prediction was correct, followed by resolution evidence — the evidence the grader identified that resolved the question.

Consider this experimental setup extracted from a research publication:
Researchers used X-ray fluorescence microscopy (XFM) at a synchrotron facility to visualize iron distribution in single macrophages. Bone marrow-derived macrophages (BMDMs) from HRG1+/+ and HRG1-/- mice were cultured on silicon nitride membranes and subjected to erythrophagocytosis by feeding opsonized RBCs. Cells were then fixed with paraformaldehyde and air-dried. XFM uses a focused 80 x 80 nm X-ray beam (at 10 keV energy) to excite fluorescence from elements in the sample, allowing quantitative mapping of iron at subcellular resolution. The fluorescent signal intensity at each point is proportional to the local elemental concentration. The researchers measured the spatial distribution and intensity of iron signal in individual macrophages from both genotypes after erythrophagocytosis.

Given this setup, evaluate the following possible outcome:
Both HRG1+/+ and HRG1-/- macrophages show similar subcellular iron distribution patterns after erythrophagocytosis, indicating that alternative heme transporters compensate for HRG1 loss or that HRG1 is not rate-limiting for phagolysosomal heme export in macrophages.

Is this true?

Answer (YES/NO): NO